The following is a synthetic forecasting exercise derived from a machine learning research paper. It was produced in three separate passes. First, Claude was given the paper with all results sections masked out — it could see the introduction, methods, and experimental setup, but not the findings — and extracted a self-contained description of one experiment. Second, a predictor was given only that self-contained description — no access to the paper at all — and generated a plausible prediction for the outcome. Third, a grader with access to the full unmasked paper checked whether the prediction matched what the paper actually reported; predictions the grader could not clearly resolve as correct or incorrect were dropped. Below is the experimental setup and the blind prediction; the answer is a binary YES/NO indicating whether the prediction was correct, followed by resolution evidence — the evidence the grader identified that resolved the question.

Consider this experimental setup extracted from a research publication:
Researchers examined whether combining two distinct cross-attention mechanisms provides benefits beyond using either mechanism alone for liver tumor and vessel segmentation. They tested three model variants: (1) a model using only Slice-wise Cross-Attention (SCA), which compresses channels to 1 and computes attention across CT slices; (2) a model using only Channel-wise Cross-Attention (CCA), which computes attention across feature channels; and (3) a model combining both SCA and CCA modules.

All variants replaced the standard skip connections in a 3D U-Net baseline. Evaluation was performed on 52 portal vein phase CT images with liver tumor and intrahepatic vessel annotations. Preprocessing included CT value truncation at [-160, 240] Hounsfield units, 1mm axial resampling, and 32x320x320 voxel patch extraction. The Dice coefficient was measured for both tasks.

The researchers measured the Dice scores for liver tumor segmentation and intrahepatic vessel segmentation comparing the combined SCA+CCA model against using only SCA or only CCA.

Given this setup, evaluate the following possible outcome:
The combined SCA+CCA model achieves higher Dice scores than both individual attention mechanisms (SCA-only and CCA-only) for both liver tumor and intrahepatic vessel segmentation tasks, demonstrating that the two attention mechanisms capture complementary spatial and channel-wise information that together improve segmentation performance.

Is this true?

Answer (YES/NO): YES